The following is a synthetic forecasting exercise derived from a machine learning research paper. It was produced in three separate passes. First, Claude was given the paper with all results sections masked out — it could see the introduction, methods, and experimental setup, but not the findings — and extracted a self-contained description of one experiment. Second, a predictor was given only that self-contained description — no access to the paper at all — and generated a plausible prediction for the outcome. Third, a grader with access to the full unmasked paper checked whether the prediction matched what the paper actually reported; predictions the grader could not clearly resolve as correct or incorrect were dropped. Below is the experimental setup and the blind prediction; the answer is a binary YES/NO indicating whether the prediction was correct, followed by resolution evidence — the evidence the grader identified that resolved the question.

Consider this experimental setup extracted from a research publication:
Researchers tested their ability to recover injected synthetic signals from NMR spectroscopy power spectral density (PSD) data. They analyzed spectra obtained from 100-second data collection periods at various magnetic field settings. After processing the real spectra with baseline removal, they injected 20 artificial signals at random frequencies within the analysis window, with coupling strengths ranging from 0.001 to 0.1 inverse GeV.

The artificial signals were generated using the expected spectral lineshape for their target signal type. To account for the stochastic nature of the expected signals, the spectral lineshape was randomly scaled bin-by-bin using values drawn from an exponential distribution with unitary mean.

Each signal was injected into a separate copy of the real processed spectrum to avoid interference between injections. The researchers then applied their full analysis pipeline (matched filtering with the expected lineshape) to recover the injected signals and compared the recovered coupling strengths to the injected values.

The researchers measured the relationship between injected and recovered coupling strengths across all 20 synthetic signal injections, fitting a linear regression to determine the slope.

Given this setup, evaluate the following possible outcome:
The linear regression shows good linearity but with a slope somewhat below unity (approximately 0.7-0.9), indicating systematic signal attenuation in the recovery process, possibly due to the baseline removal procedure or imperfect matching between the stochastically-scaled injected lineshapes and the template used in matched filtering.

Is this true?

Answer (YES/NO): NO